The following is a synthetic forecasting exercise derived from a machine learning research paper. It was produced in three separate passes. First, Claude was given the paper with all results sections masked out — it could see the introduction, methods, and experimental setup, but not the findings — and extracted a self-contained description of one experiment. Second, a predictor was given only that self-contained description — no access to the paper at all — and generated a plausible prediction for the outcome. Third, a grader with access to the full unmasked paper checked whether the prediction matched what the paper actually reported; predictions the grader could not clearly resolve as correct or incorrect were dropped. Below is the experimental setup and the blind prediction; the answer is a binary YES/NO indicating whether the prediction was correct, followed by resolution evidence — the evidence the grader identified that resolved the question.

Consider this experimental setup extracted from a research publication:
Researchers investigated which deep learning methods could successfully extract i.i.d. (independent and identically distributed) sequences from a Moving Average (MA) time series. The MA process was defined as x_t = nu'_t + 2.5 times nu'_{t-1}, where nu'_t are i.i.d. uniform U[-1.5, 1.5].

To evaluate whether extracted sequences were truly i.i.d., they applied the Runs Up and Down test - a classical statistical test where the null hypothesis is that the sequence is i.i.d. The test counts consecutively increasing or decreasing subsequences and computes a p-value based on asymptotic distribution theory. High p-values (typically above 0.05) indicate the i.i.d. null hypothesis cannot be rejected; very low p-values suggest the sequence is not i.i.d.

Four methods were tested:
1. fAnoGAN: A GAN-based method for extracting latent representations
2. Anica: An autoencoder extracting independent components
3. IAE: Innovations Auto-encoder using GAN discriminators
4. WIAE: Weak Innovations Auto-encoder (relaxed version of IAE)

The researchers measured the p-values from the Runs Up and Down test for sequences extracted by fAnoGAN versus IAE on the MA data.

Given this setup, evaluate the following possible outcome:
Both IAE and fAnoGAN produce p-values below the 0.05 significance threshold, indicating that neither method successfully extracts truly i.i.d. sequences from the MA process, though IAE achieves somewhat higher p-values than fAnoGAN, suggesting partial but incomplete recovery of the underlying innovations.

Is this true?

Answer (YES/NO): NO